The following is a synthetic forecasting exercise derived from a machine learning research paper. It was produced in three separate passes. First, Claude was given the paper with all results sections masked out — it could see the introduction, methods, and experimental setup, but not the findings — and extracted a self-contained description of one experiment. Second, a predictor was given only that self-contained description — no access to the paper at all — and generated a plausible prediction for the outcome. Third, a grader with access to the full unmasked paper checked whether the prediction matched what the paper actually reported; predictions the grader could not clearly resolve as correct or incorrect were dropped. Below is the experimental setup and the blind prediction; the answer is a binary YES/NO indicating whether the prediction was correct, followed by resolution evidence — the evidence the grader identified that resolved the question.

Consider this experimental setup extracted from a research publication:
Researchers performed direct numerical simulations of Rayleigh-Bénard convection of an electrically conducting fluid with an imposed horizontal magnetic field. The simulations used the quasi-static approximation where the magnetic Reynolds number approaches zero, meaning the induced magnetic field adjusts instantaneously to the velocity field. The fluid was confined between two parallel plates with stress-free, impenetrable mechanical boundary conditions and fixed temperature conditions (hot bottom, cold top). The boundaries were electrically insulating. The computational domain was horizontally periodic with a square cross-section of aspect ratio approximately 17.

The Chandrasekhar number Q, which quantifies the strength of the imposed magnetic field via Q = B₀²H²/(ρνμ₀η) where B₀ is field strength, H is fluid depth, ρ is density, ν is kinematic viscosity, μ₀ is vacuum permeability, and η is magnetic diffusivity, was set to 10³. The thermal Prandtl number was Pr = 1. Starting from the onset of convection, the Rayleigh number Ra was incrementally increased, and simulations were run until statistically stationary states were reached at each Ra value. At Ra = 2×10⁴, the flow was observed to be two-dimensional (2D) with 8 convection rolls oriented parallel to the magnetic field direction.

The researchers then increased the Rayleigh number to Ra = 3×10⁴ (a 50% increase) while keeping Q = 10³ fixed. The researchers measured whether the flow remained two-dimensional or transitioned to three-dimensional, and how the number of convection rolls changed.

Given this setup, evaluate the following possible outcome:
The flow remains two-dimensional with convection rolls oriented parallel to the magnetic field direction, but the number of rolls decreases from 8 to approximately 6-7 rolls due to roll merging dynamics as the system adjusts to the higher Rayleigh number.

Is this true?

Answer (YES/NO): NO